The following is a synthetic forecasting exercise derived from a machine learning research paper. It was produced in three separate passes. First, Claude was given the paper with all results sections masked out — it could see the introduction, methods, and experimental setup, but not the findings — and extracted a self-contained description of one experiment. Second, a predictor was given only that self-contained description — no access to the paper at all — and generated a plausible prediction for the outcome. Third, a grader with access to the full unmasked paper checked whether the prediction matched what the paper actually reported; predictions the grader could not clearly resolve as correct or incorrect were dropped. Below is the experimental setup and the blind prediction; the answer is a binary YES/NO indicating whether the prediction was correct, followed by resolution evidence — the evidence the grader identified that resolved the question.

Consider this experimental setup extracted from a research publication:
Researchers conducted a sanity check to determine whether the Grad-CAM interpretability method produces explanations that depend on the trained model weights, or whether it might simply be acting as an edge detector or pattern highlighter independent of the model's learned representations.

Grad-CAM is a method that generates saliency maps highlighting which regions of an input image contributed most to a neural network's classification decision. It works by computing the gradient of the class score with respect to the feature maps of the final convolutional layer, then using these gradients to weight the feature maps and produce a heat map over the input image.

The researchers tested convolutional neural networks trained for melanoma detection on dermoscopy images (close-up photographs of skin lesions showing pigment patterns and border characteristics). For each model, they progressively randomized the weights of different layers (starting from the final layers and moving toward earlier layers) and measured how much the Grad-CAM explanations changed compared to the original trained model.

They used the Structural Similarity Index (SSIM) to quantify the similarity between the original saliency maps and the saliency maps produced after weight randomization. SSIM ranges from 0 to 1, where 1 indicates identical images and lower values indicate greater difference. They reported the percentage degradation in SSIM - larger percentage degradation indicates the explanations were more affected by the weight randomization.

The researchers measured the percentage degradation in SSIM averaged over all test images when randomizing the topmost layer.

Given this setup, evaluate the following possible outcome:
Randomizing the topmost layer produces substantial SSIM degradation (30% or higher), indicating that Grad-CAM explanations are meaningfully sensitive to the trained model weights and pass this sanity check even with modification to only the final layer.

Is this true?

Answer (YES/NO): NO